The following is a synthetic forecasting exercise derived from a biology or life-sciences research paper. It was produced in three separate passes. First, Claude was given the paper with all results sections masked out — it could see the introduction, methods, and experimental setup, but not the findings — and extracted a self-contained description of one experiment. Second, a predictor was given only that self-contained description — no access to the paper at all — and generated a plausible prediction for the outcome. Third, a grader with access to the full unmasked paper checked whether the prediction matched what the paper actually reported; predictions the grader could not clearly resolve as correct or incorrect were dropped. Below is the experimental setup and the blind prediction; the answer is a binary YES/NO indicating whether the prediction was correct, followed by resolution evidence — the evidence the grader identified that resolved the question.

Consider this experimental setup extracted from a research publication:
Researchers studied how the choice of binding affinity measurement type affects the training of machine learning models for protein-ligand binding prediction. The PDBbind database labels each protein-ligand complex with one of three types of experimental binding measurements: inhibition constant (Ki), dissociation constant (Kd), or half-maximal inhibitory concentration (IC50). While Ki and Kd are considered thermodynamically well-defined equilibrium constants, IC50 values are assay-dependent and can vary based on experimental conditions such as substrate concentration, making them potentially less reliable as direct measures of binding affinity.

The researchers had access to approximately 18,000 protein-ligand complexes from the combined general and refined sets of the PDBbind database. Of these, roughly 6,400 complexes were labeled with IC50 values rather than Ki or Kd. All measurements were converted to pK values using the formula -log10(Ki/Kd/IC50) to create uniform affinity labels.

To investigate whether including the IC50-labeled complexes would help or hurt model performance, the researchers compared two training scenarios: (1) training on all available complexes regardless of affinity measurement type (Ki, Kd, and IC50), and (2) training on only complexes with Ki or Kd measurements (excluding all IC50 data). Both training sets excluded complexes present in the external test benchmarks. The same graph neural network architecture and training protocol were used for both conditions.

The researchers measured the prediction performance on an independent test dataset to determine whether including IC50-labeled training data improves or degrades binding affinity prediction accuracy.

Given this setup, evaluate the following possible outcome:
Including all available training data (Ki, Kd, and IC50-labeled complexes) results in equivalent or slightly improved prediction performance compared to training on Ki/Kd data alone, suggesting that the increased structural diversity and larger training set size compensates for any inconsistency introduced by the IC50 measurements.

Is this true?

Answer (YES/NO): YES